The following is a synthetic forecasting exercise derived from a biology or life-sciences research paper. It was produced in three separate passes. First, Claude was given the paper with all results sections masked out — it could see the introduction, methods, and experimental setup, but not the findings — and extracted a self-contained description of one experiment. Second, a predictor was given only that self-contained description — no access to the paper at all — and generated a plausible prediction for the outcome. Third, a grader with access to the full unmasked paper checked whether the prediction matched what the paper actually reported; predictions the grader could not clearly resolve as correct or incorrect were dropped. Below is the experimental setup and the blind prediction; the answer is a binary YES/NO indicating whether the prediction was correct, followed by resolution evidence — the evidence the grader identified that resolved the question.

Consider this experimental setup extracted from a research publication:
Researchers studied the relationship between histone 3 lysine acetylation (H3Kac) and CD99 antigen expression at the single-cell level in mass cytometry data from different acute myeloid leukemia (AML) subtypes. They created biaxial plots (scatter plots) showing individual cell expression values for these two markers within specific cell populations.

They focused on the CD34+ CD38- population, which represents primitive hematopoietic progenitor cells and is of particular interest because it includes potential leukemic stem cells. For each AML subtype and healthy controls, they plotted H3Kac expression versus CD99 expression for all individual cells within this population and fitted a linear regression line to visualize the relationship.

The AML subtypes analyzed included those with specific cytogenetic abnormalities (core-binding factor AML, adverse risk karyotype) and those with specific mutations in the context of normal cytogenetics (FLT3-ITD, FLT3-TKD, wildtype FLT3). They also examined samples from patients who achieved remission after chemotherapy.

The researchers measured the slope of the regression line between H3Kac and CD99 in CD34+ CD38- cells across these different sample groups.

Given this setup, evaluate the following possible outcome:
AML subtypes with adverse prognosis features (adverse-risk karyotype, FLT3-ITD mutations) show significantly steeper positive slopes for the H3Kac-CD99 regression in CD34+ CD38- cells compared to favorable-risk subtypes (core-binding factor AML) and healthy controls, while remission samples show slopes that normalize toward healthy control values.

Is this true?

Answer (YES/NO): NO